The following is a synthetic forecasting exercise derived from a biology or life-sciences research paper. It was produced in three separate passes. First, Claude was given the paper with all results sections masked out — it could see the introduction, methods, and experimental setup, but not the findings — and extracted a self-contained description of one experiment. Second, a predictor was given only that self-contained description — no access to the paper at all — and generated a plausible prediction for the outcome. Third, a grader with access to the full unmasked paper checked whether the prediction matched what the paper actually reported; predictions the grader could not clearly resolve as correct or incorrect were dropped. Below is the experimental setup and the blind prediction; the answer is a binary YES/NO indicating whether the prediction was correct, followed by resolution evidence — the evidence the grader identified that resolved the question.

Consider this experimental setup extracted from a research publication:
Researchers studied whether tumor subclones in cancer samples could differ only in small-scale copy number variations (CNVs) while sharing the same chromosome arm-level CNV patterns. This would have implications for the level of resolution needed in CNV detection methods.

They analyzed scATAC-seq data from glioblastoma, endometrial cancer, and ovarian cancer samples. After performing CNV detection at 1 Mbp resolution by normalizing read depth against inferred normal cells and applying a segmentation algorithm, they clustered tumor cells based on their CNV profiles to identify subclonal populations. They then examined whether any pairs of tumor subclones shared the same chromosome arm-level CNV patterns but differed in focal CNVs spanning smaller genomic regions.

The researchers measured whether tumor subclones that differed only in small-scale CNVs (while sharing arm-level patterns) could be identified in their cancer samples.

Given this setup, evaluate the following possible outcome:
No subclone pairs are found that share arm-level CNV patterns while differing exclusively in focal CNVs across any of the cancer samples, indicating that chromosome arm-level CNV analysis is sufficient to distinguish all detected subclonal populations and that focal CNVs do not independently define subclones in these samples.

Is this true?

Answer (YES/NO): NO